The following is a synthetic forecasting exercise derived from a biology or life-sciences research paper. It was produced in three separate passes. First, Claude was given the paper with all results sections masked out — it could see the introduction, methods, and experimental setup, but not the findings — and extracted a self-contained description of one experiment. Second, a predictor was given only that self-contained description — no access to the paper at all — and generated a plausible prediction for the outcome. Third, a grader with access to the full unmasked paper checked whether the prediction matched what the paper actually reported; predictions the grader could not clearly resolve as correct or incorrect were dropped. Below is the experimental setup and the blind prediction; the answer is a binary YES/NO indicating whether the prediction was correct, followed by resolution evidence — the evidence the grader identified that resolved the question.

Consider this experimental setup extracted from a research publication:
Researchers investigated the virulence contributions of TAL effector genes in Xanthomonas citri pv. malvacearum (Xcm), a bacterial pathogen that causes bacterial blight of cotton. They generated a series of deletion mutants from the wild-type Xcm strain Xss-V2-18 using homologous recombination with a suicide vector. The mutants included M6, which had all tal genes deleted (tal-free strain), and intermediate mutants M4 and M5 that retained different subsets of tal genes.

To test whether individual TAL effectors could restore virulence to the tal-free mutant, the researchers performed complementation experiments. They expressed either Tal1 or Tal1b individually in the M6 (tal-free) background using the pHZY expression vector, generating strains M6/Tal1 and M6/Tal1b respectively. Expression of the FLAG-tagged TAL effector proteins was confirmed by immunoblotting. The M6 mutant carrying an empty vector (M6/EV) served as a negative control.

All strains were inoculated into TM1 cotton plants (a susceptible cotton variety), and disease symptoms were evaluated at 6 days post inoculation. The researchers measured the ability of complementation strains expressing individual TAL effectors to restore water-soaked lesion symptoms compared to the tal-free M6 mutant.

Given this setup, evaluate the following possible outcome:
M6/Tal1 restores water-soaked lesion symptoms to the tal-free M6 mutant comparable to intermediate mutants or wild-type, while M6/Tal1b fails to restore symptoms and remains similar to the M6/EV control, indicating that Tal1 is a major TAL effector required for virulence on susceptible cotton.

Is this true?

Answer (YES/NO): NO